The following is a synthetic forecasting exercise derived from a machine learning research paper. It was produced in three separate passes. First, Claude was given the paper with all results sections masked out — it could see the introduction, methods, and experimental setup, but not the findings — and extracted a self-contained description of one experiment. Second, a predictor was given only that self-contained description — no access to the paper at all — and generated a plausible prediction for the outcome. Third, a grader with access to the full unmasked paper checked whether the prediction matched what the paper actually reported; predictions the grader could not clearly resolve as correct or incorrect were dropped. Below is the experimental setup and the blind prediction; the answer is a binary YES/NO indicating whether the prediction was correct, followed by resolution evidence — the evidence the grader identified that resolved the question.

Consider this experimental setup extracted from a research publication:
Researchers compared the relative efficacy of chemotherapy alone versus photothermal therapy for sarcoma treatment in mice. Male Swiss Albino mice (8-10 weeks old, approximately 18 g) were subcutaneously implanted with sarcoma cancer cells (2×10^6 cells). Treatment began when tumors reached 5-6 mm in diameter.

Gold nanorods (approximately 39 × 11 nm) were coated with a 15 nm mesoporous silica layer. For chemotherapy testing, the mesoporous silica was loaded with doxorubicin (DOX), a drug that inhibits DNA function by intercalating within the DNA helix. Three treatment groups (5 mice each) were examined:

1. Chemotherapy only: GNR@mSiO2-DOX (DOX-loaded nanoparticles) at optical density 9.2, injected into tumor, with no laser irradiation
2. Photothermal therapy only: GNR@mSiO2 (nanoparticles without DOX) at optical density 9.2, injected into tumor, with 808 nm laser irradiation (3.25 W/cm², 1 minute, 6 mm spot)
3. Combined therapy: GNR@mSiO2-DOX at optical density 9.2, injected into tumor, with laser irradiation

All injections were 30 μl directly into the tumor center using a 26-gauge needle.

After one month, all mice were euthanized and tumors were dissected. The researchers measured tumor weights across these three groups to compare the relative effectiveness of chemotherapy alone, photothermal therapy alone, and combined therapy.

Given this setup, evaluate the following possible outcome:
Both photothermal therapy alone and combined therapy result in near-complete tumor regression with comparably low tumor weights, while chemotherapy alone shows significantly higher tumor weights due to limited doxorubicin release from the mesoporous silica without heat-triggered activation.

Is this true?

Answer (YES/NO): NO